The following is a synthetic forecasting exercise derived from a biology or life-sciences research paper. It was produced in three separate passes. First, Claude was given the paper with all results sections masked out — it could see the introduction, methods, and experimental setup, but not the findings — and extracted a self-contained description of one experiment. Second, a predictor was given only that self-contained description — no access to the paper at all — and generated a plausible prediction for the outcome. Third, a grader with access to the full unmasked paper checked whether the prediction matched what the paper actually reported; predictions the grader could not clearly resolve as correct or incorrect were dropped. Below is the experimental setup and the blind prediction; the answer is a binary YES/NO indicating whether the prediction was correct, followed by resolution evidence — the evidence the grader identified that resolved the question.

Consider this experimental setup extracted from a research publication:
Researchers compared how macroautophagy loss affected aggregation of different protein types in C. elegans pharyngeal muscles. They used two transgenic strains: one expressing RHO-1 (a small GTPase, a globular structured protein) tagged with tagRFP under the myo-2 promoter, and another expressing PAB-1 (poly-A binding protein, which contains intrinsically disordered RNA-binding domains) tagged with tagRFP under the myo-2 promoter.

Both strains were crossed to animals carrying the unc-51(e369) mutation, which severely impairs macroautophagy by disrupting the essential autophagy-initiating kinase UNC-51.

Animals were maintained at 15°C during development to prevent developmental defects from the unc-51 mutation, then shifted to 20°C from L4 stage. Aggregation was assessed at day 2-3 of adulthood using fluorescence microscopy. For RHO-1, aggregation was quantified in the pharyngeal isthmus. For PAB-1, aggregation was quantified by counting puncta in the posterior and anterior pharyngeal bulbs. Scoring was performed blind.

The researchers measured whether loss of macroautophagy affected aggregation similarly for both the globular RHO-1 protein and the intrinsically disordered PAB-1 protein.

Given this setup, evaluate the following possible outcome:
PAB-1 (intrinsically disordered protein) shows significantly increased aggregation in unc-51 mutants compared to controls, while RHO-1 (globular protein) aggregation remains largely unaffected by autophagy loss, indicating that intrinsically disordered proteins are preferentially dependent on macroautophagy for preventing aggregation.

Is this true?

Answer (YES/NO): NO